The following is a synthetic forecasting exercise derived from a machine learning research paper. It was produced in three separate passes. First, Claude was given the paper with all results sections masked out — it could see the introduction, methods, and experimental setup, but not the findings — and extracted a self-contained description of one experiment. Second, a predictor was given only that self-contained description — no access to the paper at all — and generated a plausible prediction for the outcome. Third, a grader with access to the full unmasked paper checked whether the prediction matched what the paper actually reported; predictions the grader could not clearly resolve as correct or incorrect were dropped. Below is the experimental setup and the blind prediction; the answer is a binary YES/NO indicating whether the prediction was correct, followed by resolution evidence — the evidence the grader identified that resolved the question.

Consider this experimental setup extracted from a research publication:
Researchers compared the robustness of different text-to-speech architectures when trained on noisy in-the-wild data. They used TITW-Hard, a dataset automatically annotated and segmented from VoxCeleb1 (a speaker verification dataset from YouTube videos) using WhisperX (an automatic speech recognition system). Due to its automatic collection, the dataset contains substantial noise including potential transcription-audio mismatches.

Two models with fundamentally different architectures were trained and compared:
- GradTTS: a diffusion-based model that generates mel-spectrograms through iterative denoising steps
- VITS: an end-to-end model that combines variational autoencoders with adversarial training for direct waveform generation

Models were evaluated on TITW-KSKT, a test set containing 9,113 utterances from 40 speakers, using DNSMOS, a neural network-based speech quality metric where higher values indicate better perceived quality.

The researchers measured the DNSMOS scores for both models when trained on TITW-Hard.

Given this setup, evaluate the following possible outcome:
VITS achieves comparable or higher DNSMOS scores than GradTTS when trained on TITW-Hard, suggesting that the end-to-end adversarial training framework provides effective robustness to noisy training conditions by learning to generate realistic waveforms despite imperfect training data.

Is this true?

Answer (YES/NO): YES